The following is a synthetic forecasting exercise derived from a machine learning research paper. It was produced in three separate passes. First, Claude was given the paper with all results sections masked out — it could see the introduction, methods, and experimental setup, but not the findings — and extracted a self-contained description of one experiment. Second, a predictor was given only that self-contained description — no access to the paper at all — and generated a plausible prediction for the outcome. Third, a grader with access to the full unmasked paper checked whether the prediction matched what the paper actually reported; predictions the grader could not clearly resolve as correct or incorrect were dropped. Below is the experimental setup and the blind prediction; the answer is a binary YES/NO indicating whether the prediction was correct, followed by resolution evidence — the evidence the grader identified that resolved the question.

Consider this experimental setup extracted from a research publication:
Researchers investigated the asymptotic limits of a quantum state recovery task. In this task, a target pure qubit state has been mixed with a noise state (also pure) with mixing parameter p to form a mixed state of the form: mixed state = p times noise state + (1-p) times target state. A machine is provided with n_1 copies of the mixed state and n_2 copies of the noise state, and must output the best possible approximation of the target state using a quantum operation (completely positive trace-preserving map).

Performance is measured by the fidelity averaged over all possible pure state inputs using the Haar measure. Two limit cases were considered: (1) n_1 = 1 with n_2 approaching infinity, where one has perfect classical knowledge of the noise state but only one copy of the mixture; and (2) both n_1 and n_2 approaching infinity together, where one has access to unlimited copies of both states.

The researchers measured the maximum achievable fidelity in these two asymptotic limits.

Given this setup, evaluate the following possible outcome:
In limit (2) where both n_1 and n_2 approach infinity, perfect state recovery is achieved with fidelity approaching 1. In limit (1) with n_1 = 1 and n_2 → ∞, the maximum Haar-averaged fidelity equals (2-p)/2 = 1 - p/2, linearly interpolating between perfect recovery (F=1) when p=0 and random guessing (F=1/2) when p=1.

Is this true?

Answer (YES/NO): YES